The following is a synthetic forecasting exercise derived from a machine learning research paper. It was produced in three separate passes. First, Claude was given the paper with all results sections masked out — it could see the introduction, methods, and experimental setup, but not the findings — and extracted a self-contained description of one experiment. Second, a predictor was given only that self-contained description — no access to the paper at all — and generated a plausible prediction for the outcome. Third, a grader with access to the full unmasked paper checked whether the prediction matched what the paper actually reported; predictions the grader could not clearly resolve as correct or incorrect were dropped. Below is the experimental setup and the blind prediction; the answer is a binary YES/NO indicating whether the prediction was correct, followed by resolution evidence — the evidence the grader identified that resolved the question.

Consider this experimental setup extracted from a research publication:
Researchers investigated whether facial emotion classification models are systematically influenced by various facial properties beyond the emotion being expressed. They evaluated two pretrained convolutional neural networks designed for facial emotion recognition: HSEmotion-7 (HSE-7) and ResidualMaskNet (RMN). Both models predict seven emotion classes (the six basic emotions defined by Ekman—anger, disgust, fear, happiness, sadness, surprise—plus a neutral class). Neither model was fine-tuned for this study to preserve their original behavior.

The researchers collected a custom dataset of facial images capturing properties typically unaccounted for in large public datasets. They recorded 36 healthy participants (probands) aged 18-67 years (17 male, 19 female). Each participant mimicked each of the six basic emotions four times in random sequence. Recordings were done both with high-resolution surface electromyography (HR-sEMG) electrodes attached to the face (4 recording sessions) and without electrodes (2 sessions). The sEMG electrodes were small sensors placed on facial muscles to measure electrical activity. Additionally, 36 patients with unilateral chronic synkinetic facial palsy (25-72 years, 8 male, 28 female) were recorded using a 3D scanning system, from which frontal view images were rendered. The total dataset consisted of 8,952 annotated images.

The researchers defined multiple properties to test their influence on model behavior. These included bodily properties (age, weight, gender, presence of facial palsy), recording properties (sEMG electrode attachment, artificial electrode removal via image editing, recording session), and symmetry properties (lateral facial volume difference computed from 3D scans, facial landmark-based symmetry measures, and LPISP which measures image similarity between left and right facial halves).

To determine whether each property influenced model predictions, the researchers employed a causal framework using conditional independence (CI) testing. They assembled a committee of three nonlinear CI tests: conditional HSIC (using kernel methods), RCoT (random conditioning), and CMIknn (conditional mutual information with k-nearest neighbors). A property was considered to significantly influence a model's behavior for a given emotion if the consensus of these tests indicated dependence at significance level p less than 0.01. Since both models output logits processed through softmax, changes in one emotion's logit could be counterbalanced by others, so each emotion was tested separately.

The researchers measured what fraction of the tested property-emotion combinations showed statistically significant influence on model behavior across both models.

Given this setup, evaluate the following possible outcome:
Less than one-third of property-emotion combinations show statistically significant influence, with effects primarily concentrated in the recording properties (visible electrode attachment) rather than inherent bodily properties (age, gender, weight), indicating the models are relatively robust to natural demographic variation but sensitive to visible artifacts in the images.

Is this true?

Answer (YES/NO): NO